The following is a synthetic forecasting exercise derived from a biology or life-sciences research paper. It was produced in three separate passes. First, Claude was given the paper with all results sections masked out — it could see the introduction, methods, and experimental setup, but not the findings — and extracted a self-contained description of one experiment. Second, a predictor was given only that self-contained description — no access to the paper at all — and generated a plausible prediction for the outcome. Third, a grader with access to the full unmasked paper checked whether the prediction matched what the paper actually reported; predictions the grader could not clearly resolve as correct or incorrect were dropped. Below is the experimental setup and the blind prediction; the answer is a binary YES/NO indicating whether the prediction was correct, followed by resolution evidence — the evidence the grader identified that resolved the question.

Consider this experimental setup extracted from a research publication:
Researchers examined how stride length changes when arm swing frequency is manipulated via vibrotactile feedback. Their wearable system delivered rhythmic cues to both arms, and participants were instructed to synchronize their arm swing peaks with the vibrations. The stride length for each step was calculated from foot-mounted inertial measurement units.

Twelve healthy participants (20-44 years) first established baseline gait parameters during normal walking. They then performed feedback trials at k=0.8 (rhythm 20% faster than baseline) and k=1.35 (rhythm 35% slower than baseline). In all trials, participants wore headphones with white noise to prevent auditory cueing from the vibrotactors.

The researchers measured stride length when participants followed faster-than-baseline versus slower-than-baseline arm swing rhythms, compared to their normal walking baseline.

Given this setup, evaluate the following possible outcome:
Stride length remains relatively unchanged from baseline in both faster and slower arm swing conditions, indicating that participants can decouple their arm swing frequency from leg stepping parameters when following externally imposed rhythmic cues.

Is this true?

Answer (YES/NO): NO